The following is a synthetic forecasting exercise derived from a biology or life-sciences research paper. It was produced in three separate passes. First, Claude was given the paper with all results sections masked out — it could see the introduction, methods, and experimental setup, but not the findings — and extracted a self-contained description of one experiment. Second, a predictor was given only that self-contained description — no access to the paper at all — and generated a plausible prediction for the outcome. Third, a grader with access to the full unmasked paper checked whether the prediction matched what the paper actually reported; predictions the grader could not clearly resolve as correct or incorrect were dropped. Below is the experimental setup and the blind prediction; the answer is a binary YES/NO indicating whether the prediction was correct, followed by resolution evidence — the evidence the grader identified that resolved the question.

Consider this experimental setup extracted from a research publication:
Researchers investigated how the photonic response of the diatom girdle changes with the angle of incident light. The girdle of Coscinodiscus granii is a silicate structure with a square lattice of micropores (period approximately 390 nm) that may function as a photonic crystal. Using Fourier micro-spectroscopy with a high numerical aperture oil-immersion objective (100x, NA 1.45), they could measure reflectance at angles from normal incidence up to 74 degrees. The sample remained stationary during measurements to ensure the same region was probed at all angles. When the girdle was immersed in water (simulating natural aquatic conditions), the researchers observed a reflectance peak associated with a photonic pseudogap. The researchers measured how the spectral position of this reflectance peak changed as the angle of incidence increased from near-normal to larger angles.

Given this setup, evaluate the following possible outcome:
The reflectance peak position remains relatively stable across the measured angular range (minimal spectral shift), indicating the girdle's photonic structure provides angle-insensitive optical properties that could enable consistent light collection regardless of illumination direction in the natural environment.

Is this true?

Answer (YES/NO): NO